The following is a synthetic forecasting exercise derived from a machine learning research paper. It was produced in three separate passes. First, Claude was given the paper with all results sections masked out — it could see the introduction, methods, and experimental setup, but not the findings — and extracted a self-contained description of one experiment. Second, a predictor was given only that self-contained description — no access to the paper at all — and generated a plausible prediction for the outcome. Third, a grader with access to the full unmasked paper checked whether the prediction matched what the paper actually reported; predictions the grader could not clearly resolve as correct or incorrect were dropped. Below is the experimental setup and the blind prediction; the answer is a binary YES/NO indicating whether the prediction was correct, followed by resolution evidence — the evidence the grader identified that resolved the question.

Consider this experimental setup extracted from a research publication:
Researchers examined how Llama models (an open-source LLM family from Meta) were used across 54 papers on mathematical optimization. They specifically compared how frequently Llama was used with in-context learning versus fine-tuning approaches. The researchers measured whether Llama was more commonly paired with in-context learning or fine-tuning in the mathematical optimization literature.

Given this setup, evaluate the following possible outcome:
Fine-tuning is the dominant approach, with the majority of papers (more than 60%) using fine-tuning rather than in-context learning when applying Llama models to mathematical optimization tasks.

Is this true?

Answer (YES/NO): NO